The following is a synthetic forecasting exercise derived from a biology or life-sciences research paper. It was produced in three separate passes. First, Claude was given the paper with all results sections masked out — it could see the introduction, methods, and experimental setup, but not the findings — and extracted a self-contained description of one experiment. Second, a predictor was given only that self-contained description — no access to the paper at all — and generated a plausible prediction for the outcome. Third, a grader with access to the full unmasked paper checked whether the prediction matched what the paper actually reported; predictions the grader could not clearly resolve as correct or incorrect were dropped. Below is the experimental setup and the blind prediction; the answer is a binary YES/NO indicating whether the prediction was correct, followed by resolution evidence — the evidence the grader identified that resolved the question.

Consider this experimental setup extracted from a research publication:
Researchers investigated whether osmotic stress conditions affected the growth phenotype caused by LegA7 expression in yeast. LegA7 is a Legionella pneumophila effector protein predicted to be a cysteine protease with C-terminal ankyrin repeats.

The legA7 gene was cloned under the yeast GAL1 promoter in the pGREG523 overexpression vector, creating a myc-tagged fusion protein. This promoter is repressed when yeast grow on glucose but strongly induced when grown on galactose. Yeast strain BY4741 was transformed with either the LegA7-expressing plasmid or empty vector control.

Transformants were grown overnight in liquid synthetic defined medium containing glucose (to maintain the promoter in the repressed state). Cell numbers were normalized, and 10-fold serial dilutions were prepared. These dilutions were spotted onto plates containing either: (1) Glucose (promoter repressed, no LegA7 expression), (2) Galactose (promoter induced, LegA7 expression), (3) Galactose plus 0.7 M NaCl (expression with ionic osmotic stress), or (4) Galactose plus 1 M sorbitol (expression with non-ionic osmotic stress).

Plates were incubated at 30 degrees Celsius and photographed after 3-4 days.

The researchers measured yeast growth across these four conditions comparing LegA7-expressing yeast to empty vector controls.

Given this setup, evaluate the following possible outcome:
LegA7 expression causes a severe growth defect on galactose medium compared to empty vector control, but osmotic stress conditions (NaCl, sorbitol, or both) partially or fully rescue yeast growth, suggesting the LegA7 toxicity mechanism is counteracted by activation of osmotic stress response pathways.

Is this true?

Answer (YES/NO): NO